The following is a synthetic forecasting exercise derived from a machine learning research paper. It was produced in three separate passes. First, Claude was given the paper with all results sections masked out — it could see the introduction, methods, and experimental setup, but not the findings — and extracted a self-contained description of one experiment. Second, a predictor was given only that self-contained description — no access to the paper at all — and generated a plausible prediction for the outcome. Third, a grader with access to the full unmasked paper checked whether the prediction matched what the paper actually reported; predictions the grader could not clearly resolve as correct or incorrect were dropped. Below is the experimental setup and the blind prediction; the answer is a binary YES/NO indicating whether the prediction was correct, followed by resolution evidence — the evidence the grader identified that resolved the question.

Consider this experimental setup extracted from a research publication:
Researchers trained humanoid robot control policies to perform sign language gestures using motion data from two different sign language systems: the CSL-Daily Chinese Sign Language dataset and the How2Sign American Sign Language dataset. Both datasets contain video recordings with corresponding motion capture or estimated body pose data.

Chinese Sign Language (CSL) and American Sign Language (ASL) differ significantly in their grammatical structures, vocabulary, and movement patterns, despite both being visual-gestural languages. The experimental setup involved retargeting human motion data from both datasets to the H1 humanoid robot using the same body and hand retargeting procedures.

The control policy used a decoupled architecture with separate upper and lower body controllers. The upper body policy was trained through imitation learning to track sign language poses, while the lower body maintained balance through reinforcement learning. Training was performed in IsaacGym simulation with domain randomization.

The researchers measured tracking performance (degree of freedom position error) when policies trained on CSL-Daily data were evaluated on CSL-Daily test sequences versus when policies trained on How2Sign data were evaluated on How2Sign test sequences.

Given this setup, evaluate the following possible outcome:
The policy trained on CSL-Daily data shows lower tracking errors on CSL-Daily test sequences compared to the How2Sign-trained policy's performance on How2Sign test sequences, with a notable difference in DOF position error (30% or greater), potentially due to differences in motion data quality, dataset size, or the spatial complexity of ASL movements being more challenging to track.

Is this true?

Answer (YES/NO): NO